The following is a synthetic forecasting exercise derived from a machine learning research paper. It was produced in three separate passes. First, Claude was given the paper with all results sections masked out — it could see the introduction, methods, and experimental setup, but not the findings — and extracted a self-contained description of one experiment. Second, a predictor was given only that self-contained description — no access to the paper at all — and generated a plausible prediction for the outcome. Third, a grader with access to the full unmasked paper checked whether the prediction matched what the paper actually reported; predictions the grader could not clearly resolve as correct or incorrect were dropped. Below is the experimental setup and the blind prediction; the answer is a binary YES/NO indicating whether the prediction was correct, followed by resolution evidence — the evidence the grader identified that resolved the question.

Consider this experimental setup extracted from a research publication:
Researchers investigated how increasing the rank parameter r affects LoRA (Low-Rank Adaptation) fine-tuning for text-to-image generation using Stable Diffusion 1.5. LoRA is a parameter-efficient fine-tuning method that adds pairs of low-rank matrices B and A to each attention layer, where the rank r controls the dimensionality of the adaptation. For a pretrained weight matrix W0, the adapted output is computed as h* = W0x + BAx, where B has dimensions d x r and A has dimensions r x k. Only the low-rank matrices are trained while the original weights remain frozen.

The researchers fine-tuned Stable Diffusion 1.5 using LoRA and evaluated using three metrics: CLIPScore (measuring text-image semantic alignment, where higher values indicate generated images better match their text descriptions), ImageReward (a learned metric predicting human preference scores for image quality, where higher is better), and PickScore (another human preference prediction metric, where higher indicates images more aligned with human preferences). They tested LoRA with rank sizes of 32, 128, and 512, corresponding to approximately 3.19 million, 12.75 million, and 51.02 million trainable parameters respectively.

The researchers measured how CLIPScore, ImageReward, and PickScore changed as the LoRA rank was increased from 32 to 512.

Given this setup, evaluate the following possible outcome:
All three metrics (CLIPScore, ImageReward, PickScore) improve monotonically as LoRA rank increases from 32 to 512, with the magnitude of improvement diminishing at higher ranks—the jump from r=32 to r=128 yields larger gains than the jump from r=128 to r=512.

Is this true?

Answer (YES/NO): NO